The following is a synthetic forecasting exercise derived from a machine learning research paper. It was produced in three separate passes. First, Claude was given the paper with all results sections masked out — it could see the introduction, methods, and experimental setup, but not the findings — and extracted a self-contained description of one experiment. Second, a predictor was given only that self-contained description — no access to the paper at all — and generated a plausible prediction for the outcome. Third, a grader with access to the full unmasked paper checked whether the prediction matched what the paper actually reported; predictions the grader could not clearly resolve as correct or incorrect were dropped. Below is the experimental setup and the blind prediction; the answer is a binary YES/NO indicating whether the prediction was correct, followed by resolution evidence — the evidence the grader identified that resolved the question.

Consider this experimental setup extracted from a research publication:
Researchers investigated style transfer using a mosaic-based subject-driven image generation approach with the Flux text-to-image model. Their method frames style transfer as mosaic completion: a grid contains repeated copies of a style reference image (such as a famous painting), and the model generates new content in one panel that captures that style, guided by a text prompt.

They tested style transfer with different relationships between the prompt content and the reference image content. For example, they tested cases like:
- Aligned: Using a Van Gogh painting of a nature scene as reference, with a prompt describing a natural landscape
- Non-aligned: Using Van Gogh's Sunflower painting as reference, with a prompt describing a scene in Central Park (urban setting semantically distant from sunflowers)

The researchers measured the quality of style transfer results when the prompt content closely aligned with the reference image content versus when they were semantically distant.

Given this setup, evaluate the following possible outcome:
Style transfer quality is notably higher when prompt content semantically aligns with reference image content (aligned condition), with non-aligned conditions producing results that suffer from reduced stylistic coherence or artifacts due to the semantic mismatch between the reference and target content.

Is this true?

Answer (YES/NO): YES